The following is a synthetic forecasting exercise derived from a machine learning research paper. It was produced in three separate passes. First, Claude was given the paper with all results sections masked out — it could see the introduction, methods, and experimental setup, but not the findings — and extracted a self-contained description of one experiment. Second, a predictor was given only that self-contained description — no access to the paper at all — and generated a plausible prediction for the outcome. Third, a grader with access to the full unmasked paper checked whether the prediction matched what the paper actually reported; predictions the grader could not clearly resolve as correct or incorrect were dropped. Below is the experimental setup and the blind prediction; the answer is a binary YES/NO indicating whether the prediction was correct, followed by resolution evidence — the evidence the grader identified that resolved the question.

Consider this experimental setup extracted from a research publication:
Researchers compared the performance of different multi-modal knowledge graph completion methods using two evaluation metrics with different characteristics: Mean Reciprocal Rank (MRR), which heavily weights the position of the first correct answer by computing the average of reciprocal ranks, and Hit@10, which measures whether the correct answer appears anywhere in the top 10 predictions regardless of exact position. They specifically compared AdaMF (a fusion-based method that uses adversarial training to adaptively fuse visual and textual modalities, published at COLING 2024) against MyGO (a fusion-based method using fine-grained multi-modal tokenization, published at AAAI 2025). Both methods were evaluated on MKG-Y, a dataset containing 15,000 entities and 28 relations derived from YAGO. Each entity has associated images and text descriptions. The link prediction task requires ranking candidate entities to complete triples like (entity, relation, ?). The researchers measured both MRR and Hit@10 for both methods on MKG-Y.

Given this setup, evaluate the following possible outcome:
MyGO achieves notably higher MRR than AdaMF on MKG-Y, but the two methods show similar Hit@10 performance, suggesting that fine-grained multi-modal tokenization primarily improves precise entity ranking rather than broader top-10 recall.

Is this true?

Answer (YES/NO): NO